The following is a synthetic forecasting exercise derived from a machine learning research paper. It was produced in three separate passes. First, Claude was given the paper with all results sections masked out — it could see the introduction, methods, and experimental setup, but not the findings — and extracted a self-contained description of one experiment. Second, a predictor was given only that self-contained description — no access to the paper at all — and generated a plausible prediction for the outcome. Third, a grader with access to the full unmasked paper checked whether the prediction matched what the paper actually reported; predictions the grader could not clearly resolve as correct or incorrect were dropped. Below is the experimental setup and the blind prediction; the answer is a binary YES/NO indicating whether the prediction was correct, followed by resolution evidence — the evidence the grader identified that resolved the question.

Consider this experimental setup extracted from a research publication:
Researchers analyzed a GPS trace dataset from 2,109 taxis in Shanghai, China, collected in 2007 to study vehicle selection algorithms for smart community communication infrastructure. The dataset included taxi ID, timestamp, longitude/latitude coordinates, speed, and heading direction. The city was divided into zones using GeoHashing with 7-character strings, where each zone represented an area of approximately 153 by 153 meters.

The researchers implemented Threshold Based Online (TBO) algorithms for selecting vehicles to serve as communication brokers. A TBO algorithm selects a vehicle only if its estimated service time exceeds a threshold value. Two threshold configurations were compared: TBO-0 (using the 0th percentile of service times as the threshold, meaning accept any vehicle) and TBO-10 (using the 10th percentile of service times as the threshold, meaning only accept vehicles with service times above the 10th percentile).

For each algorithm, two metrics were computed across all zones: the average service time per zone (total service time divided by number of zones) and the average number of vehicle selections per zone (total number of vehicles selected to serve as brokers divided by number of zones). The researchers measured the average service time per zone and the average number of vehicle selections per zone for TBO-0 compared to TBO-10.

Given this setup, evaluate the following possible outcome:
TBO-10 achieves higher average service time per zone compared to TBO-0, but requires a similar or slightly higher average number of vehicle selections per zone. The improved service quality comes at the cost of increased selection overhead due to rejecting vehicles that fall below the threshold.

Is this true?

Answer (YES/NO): NO